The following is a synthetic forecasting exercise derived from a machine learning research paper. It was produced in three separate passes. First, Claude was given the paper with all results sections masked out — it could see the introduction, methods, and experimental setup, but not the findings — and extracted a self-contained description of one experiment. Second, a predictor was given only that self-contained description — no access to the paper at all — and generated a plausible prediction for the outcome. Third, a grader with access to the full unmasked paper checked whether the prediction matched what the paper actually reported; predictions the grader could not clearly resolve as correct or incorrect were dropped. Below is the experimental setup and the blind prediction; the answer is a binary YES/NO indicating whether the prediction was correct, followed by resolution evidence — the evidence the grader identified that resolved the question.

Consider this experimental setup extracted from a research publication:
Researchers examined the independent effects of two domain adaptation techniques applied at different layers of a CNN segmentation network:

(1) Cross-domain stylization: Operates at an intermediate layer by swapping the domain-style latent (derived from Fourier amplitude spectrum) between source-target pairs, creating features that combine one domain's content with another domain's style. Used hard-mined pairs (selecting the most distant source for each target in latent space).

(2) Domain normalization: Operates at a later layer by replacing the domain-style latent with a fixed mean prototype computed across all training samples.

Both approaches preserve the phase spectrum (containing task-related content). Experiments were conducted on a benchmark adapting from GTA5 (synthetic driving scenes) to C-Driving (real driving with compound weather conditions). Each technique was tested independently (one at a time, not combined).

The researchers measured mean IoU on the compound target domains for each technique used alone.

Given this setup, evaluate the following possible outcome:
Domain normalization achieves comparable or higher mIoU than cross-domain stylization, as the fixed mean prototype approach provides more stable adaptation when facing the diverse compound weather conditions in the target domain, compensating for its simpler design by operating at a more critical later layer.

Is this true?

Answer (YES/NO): NO